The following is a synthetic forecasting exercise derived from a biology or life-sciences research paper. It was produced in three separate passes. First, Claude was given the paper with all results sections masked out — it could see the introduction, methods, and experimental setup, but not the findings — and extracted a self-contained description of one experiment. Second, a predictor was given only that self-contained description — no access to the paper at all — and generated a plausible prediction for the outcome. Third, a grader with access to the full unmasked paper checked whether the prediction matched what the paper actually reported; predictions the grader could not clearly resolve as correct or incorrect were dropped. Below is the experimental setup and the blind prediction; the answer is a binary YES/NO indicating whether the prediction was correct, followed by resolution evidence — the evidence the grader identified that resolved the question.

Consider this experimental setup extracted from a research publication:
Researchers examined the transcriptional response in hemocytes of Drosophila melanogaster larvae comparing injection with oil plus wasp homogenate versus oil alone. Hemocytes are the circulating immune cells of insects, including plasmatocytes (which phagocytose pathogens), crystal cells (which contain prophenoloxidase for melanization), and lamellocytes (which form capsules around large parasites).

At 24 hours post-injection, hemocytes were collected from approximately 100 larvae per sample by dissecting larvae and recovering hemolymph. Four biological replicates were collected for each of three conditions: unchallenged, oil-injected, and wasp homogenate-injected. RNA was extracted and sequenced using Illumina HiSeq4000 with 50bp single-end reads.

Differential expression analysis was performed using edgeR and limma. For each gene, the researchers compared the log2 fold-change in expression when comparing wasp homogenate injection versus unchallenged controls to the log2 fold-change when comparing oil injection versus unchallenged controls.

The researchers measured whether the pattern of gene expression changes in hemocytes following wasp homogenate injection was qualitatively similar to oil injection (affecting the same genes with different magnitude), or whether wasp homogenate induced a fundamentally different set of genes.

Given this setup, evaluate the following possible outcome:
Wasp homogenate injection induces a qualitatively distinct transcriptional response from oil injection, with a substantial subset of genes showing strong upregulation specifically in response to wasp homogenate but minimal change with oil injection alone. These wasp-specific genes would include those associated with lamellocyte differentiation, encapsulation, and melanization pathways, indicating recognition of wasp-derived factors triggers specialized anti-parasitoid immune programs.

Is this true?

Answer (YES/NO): NO